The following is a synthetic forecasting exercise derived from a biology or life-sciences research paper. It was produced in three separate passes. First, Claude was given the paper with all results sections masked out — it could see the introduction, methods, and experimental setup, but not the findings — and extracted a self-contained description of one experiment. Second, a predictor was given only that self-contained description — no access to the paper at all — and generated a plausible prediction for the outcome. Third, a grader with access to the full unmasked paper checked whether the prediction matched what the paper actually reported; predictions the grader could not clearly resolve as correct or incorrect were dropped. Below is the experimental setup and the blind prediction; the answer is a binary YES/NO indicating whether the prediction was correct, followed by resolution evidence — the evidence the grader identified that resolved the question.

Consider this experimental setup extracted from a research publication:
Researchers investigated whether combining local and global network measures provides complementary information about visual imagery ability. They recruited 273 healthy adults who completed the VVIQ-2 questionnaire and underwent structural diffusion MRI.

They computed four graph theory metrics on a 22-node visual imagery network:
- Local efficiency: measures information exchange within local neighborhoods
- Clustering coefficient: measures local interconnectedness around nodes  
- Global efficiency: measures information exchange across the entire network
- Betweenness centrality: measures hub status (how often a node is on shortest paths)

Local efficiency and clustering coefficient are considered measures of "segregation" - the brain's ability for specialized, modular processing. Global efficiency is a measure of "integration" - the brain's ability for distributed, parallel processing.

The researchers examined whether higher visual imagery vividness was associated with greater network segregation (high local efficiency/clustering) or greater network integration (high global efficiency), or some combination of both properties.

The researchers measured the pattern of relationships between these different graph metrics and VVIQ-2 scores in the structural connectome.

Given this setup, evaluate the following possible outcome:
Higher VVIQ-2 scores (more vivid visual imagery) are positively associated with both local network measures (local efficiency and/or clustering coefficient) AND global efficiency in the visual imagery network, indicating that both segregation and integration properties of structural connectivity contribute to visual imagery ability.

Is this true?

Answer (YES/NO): NO